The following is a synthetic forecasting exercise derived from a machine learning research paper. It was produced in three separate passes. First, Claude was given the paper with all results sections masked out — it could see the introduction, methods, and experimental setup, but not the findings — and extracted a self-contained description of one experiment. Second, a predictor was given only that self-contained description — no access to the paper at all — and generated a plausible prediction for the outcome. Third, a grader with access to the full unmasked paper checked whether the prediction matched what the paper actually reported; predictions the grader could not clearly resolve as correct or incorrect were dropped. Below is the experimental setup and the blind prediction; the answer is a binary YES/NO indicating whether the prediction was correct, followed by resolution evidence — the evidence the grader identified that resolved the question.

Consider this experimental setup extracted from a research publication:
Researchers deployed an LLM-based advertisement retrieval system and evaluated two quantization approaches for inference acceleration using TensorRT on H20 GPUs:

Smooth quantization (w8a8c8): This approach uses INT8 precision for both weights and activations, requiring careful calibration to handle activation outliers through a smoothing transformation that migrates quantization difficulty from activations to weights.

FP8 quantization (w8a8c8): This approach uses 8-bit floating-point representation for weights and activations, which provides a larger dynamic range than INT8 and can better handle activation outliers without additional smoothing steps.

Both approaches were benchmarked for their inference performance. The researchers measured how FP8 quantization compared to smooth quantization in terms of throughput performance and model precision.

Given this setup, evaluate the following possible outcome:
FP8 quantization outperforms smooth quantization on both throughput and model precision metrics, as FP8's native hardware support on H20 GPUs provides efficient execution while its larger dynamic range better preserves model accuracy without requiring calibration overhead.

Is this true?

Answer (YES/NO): NO